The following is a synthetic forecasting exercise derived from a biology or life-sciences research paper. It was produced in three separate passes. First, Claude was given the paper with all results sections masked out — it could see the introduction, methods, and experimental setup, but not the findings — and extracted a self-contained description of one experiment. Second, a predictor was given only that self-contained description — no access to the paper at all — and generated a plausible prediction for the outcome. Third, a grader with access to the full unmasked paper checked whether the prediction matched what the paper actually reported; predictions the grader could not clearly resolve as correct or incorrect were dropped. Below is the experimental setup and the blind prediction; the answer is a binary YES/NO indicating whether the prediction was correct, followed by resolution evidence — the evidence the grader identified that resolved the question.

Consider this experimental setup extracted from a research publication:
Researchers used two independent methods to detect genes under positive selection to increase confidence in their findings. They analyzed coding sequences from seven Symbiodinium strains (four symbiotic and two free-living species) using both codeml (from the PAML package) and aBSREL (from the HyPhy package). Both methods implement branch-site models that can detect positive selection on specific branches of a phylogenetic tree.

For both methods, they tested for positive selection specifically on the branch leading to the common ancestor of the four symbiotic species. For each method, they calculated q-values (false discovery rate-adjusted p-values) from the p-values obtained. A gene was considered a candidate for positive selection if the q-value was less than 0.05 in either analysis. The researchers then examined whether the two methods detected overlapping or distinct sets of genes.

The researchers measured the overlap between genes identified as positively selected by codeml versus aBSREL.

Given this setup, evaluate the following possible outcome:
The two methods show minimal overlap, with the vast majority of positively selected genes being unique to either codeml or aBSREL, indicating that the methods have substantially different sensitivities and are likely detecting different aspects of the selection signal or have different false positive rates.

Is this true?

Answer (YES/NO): NO